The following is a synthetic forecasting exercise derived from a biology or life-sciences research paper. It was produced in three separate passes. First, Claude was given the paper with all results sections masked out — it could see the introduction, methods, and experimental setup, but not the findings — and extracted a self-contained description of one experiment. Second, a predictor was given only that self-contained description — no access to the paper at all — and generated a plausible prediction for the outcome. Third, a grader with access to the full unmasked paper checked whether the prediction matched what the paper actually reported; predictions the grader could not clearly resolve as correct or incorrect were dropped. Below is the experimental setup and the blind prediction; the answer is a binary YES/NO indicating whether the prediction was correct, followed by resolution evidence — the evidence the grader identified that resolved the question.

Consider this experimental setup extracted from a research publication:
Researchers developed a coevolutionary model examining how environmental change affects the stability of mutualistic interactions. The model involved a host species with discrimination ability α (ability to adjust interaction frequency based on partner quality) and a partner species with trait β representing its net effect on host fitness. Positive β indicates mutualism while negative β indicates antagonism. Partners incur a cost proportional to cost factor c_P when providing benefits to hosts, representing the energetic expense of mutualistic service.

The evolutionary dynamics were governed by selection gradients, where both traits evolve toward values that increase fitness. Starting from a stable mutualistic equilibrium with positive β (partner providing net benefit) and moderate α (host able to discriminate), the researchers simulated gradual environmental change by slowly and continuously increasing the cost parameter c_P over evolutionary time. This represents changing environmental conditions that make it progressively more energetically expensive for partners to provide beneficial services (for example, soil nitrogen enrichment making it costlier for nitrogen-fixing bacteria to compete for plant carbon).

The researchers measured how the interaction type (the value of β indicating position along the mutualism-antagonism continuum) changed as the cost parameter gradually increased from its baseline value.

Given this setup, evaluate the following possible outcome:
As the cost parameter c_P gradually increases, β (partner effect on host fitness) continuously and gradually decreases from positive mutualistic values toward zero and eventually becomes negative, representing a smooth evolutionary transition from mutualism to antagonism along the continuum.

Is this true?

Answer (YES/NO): NO